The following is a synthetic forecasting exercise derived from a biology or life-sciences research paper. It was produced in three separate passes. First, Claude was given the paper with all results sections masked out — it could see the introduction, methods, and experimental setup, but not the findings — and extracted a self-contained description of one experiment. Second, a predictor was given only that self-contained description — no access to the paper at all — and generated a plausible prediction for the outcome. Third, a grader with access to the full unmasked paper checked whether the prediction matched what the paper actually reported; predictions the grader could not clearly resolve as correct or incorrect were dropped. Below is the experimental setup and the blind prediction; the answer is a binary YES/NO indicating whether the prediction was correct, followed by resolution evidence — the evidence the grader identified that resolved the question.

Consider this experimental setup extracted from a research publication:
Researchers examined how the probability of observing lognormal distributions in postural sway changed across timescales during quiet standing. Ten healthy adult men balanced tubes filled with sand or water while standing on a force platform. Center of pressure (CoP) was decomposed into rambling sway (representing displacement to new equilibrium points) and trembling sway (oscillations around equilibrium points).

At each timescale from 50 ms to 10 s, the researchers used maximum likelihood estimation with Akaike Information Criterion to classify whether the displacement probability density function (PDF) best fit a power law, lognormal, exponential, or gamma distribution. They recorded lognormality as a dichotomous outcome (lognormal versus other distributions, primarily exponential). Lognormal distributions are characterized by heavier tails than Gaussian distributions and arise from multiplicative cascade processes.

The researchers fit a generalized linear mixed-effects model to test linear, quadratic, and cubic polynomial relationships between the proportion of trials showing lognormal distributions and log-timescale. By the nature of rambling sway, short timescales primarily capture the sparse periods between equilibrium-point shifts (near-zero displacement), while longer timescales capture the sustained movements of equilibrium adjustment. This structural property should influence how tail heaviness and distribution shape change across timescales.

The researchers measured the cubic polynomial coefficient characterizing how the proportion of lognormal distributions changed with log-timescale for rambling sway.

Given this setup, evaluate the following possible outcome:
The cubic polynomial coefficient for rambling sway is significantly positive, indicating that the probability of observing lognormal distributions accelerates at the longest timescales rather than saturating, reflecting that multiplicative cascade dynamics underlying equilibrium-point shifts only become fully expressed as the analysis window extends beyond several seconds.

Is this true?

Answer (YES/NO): YES